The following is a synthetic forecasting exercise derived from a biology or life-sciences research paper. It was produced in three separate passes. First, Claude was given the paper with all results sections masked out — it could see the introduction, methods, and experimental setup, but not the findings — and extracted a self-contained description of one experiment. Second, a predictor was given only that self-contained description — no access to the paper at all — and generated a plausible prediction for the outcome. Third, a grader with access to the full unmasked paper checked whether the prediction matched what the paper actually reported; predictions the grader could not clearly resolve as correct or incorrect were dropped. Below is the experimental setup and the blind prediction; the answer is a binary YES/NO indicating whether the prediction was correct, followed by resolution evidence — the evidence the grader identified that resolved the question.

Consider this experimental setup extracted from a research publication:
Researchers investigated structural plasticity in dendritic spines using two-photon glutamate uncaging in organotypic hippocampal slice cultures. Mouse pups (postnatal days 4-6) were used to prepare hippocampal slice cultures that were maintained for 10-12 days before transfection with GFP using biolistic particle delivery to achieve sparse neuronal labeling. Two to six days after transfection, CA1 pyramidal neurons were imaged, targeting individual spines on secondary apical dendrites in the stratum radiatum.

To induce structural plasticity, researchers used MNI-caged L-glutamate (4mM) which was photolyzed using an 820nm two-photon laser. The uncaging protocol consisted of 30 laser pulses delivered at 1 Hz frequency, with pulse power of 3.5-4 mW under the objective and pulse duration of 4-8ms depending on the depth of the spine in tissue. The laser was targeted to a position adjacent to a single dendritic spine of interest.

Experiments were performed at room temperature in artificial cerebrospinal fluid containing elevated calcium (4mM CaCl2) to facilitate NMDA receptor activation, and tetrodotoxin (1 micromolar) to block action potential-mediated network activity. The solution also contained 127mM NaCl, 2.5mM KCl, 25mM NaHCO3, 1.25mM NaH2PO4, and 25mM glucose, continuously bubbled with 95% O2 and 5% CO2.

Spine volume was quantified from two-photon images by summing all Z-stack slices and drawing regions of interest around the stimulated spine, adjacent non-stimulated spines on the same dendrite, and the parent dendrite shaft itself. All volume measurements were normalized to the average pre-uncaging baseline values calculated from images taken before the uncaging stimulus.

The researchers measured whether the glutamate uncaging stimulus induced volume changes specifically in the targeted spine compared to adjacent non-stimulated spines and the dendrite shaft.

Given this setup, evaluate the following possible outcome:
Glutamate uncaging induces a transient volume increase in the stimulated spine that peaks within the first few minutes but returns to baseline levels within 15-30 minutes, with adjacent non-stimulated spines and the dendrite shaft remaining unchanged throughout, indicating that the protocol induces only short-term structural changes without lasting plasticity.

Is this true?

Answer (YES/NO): NO